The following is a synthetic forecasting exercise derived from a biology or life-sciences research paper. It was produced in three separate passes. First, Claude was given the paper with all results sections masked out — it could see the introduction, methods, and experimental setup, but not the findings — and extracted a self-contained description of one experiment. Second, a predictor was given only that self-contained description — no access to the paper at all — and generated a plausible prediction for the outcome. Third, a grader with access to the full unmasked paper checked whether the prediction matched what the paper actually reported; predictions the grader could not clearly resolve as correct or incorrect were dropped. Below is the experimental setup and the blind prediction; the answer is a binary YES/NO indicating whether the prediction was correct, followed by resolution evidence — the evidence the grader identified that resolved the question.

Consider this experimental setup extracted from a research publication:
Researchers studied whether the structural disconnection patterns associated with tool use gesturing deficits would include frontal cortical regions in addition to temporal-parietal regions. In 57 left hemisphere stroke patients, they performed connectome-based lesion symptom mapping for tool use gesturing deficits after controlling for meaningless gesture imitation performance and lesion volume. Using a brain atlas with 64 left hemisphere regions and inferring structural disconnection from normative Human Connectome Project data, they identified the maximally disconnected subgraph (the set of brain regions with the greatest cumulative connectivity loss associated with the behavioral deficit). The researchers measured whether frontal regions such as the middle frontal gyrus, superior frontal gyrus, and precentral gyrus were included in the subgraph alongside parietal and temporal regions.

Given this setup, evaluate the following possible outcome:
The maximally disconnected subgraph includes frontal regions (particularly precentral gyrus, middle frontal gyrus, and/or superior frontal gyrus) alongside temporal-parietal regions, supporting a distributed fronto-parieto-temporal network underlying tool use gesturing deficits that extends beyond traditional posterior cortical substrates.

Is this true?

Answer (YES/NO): YES